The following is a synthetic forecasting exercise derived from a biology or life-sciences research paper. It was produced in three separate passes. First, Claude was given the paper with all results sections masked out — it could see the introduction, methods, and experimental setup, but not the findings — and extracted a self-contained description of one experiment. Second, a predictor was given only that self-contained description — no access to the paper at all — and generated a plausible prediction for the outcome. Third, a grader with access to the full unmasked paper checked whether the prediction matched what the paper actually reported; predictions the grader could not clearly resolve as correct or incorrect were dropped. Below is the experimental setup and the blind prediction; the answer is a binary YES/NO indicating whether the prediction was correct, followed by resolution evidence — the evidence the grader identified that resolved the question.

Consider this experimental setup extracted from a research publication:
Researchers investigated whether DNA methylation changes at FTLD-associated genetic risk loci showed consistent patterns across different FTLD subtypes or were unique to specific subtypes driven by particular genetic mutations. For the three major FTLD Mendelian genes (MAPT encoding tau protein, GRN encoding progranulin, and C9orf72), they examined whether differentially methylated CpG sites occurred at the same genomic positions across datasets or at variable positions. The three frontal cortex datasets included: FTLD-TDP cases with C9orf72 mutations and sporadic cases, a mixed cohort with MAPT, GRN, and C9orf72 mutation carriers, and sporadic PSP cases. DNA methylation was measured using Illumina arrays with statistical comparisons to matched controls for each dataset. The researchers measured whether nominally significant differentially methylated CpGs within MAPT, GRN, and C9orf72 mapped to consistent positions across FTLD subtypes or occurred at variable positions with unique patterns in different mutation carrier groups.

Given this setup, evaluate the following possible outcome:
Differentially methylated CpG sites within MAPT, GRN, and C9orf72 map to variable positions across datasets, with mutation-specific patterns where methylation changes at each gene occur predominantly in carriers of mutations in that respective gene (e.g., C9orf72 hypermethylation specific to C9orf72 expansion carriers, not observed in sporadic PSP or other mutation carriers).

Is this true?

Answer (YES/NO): NO